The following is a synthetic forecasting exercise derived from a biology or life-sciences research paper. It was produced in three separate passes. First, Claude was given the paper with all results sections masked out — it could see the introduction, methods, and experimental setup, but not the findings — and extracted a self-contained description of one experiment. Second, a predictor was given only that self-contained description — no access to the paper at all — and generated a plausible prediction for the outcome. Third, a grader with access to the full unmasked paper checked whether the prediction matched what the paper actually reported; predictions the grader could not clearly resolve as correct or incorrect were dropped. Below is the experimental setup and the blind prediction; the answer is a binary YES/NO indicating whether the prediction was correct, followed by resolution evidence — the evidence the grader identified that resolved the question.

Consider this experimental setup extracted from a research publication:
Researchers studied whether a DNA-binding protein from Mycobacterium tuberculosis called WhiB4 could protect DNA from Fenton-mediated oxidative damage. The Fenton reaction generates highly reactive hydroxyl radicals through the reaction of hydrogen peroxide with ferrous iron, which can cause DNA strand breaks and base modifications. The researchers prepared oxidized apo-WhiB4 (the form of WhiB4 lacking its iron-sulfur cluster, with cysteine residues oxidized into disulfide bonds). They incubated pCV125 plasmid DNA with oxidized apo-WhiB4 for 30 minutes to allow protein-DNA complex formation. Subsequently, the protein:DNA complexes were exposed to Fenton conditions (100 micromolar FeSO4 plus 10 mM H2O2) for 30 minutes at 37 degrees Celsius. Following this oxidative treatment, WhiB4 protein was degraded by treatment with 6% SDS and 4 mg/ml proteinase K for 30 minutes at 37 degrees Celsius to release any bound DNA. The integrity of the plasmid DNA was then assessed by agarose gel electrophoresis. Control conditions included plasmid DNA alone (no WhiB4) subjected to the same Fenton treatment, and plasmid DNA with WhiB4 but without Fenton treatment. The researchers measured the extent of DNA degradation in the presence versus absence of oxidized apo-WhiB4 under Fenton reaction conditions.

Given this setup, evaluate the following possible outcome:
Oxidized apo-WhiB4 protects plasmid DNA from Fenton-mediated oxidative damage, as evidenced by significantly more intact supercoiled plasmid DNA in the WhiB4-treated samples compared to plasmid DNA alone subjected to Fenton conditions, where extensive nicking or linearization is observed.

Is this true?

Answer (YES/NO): YES